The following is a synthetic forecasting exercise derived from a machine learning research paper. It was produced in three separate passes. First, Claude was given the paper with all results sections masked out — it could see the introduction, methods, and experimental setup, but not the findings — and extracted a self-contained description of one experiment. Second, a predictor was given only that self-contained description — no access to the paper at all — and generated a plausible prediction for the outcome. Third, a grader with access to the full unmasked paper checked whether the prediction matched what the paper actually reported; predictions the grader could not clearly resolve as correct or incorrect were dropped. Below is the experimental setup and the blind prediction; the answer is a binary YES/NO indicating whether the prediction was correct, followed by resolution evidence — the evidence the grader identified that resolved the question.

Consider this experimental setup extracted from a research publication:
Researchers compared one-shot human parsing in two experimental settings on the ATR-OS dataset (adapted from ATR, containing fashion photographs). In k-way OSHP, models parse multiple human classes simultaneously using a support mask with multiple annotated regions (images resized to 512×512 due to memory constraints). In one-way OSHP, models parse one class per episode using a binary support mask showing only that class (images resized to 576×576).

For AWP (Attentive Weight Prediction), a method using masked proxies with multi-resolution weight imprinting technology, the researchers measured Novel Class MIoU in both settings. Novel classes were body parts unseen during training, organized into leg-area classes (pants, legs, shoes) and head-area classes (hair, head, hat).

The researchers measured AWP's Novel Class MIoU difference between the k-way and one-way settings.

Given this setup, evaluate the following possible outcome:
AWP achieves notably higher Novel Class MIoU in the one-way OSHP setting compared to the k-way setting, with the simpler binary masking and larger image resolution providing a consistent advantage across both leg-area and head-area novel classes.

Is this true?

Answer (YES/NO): NO